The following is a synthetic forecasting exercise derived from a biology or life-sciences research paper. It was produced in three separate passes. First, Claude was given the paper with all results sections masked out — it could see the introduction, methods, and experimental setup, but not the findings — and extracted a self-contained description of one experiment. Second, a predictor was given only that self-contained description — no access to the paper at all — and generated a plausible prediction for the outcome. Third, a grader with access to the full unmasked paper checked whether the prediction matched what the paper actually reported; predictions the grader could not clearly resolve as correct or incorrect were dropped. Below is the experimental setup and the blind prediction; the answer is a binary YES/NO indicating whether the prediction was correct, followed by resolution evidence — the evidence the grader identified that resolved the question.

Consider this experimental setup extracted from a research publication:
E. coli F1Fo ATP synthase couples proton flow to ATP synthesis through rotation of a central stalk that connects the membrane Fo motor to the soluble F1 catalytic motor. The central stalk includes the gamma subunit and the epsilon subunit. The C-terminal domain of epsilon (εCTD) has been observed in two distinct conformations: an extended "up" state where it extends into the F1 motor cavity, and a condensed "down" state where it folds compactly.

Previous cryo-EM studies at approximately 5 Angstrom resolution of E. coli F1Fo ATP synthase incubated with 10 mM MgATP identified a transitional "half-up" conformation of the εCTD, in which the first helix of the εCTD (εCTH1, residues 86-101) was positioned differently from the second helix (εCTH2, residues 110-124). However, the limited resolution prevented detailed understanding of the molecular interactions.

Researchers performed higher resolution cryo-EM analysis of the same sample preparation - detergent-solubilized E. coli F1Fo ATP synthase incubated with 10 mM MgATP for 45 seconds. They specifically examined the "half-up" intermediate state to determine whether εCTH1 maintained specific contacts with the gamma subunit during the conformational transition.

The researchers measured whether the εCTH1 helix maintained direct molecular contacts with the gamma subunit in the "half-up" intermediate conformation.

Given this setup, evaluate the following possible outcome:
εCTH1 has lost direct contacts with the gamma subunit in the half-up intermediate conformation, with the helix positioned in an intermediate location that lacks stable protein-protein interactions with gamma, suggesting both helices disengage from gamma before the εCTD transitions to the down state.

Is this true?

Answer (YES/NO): NO